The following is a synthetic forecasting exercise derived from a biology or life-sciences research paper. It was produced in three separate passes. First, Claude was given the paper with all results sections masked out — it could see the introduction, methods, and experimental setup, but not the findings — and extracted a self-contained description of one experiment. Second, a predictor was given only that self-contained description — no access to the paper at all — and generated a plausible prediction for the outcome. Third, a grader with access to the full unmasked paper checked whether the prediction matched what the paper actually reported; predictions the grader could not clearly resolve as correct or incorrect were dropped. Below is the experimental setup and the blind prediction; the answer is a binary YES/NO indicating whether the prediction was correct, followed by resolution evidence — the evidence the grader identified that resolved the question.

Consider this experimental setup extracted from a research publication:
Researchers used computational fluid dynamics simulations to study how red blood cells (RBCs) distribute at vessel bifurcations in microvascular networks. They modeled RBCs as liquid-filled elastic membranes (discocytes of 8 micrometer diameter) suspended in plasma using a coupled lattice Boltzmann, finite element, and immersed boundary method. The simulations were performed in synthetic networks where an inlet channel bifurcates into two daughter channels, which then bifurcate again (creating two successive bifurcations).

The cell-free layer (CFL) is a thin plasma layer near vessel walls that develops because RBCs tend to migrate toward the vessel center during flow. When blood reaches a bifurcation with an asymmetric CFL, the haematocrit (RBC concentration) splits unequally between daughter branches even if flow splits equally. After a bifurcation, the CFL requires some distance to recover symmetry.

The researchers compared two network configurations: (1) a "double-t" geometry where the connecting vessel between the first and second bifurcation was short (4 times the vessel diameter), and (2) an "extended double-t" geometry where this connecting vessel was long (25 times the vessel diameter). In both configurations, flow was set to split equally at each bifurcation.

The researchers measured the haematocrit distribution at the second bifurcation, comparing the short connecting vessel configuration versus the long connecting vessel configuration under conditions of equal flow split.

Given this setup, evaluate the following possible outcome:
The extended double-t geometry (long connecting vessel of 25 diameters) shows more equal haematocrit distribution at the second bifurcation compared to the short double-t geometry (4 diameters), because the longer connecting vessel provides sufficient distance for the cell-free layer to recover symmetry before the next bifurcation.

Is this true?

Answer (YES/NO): YES